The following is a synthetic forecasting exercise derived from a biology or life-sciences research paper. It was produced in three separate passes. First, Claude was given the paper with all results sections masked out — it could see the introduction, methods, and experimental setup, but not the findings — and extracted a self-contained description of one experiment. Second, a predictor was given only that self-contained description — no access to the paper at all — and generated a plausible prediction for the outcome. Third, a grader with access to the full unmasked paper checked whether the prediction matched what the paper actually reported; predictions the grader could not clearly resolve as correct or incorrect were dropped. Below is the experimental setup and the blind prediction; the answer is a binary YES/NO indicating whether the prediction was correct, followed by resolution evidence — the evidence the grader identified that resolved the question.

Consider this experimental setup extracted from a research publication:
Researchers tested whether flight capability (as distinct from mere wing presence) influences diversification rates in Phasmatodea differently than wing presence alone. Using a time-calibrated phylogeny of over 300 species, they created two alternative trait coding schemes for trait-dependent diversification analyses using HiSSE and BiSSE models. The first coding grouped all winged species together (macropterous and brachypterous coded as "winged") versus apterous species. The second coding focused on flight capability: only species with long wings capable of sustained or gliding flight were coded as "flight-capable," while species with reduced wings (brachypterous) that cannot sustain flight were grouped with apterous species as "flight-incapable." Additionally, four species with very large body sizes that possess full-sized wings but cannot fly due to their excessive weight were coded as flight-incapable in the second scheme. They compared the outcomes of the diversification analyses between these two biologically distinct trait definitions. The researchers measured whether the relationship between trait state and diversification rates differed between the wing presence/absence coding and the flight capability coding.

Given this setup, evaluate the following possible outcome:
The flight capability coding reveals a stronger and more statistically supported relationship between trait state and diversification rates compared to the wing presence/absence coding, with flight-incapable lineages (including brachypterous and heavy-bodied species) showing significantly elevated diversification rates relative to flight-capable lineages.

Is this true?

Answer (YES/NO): NO